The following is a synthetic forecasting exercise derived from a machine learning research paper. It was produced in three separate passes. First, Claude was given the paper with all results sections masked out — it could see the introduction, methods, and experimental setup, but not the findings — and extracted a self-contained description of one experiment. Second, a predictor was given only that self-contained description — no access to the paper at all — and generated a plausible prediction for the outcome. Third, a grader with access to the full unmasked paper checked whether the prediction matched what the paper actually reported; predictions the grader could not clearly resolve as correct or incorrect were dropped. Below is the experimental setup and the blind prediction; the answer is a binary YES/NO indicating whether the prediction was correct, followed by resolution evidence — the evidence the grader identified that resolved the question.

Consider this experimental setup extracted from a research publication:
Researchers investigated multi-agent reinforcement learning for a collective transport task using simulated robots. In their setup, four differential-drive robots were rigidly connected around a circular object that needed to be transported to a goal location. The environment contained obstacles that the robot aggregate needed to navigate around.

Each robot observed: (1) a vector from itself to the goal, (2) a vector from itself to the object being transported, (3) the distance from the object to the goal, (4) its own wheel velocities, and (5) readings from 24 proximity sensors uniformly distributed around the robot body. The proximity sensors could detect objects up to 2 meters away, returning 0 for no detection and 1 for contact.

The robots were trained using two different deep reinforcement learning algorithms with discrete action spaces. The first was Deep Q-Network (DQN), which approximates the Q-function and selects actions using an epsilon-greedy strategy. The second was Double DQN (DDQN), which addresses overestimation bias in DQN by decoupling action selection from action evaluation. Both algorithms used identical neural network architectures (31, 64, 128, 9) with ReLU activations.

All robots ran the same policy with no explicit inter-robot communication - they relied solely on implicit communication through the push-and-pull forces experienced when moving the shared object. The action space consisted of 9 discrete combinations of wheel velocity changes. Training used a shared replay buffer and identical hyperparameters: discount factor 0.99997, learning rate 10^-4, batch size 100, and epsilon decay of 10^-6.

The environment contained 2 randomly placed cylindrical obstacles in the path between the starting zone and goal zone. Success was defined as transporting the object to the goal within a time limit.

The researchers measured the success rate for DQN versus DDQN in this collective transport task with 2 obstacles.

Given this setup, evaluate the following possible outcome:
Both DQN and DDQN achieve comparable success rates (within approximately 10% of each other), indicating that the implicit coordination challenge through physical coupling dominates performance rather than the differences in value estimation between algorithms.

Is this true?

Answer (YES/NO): NO